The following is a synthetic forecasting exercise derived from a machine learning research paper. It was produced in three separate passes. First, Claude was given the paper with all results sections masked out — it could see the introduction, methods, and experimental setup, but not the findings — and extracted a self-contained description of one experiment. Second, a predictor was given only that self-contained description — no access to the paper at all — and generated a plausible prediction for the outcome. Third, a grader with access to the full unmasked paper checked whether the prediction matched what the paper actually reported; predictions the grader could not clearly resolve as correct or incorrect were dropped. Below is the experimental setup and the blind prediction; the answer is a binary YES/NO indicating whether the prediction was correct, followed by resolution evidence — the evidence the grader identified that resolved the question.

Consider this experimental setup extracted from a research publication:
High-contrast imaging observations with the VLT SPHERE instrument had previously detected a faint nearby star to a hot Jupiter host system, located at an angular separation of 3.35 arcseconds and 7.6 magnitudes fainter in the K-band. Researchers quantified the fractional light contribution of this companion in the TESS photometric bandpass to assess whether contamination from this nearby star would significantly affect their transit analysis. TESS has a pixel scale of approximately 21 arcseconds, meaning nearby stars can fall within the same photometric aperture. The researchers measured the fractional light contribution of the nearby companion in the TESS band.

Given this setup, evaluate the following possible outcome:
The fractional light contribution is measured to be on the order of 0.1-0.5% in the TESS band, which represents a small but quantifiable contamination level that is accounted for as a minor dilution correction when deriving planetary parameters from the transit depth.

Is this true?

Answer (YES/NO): NO